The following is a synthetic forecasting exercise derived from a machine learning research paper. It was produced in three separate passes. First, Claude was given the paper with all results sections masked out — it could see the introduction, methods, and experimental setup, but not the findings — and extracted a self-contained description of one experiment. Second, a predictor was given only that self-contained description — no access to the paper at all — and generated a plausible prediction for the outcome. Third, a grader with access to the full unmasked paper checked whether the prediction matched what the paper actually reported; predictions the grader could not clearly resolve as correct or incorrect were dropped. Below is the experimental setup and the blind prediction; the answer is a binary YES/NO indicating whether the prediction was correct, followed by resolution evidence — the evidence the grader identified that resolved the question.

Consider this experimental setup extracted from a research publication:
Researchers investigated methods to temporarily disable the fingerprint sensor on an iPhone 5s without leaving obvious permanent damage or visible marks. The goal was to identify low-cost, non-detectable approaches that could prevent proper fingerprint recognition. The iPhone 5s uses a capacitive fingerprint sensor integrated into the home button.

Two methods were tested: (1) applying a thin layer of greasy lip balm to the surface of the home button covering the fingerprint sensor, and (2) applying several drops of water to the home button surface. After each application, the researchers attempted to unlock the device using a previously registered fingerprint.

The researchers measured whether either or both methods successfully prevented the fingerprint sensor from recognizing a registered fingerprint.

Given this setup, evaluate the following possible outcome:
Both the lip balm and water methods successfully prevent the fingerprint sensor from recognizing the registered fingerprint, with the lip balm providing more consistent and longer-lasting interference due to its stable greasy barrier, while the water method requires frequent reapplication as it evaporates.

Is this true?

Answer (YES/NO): NO